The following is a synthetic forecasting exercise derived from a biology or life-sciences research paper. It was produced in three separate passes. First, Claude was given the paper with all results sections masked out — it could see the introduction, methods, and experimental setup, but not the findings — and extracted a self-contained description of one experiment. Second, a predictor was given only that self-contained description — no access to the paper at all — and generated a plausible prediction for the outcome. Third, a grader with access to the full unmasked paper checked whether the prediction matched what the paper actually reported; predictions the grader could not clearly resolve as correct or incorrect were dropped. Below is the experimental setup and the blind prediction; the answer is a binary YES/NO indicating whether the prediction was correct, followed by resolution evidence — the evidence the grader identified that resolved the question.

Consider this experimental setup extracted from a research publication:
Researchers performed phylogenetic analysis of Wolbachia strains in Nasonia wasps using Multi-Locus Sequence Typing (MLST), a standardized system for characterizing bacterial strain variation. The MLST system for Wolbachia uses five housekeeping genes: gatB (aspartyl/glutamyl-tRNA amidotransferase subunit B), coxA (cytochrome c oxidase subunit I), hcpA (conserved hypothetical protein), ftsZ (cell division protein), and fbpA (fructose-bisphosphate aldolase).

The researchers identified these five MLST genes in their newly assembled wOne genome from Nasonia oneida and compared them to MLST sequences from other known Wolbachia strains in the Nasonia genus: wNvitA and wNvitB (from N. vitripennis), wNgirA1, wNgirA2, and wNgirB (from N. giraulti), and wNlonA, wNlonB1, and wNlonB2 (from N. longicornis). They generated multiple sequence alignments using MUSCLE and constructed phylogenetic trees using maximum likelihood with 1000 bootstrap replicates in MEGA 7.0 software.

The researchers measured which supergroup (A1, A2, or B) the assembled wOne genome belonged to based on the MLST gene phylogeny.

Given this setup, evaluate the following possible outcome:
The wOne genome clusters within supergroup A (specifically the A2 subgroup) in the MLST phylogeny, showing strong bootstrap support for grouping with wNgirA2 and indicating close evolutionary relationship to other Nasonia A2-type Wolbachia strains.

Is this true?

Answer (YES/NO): NO